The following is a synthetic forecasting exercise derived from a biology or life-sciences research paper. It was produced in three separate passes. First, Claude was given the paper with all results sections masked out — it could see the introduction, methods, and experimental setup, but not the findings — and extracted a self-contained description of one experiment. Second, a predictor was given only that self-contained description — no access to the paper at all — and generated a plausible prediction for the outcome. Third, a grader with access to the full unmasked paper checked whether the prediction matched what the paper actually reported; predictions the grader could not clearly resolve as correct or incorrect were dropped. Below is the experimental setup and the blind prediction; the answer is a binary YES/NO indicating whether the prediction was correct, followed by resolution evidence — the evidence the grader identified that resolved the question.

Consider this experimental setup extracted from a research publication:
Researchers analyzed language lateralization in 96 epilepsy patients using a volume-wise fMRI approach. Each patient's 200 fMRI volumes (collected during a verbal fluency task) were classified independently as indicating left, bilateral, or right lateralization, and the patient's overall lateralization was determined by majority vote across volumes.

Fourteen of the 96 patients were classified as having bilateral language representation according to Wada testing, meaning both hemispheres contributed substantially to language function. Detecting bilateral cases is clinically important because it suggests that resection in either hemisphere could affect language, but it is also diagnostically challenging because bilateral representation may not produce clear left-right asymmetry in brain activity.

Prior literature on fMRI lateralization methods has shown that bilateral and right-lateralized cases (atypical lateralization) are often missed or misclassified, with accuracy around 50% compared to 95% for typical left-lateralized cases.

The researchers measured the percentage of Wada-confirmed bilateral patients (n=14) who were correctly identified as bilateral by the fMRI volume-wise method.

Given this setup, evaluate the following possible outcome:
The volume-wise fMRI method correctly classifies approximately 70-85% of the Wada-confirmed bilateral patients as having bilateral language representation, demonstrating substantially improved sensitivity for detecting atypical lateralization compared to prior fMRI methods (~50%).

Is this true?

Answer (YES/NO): NO